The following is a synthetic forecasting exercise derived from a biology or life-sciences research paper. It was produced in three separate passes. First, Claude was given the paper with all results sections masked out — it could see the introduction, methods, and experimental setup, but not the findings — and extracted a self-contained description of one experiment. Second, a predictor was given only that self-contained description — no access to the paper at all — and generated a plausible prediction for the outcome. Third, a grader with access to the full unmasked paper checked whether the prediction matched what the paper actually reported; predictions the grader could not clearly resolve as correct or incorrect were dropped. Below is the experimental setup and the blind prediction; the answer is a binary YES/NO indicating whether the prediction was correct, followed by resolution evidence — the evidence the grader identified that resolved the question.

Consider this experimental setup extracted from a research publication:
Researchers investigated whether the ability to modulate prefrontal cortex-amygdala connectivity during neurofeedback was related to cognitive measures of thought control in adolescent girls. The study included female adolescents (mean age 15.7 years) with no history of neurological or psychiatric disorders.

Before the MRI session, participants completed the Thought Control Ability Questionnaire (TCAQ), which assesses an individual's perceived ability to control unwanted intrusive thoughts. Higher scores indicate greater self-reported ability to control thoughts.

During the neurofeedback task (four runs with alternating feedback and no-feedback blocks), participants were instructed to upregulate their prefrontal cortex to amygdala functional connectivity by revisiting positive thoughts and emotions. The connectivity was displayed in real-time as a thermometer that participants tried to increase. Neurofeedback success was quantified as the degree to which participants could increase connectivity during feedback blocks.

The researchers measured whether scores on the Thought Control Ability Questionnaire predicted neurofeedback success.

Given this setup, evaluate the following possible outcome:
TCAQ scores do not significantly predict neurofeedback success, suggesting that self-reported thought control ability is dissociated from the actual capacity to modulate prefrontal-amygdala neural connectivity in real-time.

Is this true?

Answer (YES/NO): YES